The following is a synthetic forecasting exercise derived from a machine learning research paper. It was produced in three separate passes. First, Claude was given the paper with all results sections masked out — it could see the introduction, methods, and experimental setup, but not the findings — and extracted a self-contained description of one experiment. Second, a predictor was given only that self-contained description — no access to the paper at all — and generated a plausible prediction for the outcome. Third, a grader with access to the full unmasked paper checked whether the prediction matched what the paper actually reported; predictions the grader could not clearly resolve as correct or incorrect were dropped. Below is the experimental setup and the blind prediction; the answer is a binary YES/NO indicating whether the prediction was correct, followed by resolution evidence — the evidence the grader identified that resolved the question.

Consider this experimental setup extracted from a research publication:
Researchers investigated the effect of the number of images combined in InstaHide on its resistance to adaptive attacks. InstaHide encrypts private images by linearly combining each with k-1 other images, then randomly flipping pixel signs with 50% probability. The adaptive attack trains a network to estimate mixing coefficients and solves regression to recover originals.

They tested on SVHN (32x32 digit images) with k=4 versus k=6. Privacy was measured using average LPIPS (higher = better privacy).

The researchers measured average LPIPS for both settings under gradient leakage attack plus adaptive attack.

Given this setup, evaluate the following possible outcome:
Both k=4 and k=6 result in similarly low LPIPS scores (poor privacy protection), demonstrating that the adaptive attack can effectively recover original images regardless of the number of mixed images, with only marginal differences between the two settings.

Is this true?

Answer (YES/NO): YES